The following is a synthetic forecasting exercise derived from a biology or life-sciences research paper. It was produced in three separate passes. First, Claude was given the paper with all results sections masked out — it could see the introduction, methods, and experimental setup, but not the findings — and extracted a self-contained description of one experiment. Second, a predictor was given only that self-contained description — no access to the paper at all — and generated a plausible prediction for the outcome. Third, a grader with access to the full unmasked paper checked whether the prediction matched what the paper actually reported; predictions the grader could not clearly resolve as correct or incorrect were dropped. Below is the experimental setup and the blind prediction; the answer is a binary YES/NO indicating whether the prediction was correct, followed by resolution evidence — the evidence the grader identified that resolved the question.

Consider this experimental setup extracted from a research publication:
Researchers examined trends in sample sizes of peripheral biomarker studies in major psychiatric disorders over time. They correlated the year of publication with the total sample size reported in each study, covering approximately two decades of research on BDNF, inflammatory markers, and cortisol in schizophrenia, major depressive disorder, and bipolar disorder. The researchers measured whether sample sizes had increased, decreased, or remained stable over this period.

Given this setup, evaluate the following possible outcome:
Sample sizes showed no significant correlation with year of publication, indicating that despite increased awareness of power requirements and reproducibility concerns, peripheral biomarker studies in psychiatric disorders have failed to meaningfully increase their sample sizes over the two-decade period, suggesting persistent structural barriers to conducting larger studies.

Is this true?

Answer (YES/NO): NO